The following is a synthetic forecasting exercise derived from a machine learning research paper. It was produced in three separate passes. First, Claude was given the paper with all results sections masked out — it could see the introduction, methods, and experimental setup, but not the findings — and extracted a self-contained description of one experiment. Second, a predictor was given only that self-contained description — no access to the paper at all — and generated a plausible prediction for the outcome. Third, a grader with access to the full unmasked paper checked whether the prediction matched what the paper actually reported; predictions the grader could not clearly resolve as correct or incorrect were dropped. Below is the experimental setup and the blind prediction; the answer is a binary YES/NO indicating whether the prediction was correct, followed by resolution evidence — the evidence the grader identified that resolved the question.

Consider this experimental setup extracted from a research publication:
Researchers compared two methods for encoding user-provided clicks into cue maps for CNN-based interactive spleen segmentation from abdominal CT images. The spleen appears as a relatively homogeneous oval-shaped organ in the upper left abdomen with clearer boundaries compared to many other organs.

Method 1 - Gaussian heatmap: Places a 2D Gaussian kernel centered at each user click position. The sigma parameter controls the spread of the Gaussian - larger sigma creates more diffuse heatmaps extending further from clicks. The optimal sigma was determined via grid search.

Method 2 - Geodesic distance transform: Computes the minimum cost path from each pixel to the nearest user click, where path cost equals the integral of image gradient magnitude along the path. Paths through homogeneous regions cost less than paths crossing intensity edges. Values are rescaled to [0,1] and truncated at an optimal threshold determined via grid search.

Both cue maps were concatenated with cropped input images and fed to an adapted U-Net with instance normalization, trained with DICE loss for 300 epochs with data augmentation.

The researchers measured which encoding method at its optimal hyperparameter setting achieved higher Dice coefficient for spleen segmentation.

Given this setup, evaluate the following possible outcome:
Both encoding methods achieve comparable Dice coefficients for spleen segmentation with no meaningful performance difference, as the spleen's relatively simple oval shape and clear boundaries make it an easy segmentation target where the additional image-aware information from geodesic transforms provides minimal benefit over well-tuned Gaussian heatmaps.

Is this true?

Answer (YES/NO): NO